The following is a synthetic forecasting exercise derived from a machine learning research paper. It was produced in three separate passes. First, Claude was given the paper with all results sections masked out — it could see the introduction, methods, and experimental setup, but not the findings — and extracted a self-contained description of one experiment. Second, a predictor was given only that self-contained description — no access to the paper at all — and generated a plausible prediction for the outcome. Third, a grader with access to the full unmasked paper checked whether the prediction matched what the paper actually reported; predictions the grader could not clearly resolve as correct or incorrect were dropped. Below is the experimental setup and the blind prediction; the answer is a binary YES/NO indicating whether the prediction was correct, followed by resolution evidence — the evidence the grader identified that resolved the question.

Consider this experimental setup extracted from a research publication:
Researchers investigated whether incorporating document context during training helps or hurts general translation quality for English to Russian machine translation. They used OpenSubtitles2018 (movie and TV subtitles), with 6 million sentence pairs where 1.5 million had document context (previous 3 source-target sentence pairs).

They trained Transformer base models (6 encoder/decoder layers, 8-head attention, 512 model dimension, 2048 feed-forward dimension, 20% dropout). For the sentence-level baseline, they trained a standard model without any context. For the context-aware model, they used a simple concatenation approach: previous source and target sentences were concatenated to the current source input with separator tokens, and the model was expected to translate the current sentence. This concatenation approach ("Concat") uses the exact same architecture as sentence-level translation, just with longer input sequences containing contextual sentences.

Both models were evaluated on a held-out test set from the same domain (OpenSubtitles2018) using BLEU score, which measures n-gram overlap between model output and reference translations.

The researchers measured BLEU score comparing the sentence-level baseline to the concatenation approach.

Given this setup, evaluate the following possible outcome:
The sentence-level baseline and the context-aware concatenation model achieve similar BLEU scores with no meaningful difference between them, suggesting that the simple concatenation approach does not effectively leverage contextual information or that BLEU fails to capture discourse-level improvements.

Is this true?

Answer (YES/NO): NO